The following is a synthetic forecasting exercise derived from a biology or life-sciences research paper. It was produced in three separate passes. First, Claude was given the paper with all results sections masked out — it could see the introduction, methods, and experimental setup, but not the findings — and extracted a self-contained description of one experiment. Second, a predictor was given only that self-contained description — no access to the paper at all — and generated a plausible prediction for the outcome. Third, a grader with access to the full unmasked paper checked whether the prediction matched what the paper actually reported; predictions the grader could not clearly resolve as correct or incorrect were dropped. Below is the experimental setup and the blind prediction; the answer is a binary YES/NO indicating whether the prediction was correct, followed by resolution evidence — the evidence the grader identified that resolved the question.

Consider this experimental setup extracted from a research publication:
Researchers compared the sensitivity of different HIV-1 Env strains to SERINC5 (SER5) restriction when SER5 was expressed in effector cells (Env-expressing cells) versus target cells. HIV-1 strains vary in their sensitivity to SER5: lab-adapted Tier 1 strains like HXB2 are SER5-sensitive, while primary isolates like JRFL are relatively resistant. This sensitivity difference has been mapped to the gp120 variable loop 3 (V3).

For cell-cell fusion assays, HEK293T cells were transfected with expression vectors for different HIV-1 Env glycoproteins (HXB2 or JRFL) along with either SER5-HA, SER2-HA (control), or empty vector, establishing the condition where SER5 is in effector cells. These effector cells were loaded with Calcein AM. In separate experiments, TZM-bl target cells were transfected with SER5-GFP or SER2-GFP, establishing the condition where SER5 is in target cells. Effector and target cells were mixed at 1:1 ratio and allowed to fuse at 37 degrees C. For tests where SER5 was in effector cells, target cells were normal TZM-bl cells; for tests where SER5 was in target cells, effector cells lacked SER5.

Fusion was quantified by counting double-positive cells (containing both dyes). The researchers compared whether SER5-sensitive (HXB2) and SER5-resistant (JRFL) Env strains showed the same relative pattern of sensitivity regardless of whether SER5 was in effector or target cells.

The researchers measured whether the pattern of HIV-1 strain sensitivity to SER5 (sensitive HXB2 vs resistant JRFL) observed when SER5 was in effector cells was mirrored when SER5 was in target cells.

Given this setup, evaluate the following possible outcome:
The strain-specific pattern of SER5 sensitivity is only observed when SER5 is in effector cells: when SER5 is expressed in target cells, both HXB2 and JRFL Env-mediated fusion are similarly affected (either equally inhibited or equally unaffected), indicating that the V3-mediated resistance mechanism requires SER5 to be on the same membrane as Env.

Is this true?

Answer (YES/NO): NO